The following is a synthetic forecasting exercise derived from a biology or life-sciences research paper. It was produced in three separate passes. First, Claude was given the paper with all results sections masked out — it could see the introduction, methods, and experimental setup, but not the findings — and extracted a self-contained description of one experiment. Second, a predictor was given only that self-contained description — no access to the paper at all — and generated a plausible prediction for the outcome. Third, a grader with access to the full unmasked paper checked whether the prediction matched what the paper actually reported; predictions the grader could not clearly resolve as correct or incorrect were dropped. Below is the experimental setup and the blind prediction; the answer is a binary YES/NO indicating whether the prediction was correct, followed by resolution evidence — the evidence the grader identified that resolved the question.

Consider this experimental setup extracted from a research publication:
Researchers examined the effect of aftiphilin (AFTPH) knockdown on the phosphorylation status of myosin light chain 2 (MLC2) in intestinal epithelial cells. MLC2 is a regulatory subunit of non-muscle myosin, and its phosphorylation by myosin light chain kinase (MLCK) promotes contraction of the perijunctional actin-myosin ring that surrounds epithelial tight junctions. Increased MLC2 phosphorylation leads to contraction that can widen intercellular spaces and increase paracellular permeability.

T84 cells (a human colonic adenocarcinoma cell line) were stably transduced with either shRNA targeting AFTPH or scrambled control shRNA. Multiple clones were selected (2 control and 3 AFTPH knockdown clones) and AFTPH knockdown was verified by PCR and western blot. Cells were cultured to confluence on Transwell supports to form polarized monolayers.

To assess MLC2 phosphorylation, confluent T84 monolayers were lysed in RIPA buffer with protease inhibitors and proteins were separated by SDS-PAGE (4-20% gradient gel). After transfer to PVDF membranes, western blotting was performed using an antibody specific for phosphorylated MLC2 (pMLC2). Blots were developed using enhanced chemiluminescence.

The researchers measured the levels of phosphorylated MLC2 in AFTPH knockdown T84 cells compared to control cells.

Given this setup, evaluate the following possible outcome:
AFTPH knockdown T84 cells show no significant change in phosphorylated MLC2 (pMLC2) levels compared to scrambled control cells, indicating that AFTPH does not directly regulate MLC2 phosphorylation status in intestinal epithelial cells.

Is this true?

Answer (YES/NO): NO